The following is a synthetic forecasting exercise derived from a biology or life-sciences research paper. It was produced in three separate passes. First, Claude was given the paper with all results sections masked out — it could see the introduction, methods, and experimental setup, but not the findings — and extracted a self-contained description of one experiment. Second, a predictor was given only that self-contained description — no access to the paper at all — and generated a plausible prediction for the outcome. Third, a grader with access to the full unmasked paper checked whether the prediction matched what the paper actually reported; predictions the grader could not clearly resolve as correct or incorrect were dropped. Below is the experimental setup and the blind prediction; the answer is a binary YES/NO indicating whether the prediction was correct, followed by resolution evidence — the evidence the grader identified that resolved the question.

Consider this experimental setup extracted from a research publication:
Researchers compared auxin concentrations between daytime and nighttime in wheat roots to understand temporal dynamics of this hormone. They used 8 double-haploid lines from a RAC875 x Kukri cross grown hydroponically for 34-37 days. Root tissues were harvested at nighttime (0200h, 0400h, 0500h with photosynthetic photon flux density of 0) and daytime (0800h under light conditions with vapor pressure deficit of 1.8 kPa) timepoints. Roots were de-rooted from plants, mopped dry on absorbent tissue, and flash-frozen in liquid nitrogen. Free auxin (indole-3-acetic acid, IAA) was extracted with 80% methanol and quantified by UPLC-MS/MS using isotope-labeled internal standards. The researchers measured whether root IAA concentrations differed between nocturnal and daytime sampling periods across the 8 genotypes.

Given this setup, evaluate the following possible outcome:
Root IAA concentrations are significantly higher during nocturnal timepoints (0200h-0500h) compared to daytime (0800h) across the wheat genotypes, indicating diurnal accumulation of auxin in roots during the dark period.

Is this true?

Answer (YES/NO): NO